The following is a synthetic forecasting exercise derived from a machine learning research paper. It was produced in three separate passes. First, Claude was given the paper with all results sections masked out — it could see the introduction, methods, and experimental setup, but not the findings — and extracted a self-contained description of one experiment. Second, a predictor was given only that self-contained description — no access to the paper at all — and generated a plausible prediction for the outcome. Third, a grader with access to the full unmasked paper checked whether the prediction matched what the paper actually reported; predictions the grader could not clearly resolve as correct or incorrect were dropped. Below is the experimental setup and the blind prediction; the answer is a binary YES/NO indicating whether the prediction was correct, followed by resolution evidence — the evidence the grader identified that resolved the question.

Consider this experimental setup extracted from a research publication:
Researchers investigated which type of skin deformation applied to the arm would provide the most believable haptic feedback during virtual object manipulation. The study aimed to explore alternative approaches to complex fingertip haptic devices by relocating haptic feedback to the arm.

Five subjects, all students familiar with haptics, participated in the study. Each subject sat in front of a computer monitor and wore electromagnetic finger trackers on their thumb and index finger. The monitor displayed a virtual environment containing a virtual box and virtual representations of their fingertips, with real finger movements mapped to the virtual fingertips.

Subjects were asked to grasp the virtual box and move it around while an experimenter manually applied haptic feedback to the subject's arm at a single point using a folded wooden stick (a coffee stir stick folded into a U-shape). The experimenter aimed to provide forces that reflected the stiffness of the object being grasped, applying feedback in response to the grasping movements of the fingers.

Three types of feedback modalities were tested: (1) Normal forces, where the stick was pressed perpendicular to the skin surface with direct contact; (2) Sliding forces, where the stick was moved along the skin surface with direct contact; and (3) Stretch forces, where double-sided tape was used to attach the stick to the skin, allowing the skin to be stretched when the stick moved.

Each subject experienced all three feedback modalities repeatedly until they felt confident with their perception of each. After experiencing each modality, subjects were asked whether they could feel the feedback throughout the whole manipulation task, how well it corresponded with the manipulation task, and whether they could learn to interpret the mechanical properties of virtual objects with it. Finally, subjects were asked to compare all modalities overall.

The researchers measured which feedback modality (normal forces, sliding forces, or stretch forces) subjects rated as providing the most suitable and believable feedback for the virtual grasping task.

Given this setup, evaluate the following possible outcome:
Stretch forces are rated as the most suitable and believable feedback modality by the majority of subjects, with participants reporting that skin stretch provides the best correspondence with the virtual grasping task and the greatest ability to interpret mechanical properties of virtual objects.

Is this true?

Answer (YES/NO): NO